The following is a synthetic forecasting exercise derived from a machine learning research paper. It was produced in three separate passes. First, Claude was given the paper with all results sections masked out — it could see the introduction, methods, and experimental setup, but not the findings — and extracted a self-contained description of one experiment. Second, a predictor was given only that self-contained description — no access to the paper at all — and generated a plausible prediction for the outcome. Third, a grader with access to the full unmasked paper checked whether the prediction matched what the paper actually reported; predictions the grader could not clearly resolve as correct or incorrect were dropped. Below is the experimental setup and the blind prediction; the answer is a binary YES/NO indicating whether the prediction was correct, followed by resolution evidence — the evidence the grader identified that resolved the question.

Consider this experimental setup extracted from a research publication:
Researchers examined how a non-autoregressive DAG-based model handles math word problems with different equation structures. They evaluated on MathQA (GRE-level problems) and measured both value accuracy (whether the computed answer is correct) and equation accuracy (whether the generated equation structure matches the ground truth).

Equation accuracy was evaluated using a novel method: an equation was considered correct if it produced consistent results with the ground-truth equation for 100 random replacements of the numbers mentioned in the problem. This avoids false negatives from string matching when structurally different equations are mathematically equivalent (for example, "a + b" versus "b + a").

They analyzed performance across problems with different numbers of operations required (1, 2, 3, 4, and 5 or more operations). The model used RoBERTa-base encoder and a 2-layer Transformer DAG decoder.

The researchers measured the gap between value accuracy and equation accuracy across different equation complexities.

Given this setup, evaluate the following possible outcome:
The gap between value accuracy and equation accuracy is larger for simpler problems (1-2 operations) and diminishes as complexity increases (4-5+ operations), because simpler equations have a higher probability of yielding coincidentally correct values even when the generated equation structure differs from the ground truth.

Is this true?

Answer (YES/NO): NO